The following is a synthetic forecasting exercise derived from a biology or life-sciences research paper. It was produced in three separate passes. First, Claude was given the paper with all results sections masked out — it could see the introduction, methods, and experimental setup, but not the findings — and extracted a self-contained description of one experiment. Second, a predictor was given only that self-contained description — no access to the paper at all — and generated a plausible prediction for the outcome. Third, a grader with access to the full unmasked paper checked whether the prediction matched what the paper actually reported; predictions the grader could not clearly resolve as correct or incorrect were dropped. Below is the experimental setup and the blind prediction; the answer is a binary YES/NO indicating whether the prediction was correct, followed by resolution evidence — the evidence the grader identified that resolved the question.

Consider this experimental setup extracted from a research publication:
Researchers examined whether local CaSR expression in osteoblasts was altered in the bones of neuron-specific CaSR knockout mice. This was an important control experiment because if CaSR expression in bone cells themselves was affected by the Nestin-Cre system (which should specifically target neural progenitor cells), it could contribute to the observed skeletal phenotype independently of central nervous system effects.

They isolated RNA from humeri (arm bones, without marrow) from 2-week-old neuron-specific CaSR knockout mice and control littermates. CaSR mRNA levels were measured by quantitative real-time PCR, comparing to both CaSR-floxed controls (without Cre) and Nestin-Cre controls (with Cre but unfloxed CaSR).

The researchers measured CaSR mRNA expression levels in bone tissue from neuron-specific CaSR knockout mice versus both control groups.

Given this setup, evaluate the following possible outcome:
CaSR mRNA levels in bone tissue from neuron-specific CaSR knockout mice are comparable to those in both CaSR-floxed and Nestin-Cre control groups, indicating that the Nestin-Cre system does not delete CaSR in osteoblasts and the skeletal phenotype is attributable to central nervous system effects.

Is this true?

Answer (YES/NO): YES